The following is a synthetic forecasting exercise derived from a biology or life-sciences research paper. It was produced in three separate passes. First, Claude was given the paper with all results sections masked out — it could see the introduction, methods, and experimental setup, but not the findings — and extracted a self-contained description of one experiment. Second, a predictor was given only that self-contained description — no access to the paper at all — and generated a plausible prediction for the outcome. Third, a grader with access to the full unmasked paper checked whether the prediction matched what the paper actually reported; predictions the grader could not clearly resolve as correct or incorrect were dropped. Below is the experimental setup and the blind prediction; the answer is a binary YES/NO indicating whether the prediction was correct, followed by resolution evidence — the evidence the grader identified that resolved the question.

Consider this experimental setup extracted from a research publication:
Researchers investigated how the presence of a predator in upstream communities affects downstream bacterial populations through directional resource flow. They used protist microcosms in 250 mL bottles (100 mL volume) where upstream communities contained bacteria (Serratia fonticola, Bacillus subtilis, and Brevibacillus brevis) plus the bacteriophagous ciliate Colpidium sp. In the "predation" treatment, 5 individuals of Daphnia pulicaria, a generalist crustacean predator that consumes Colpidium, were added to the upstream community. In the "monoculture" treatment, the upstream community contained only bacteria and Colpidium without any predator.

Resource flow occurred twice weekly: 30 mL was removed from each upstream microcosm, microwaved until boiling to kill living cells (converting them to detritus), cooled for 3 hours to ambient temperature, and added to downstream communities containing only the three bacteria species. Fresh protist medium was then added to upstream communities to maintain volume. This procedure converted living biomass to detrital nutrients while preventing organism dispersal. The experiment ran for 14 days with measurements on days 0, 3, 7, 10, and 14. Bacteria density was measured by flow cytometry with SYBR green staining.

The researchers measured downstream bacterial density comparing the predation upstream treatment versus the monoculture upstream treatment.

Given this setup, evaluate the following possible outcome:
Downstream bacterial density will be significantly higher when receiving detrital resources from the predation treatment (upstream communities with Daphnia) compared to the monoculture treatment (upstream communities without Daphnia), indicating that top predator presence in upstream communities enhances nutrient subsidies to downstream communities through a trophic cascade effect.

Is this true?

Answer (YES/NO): NO